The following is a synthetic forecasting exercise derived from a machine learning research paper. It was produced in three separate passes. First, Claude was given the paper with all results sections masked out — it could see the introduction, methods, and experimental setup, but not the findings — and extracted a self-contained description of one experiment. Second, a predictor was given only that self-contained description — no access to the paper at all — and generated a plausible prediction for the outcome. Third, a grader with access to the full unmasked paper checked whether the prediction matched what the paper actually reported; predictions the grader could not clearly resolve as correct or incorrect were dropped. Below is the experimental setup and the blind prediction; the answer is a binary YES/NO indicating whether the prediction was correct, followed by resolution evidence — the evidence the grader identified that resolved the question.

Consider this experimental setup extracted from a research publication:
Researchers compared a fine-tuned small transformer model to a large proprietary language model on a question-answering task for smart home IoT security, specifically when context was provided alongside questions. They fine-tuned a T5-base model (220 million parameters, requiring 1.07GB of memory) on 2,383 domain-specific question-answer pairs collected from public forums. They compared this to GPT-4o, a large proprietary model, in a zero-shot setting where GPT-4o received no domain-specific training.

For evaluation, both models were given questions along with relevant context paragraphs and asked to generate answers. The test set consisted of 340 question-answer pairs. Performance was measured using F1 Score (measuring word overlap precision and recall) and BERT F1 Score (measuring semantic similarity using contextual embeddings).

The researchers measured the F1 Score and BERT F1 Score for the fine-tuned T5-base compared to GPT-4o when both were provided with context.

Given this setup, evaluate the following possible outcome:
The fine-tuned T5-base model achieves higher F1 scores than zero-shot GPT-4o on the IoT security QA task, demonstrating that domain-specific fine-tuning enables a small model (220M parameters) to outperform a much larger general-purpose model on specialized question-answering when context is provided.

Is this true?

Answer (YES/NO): YES